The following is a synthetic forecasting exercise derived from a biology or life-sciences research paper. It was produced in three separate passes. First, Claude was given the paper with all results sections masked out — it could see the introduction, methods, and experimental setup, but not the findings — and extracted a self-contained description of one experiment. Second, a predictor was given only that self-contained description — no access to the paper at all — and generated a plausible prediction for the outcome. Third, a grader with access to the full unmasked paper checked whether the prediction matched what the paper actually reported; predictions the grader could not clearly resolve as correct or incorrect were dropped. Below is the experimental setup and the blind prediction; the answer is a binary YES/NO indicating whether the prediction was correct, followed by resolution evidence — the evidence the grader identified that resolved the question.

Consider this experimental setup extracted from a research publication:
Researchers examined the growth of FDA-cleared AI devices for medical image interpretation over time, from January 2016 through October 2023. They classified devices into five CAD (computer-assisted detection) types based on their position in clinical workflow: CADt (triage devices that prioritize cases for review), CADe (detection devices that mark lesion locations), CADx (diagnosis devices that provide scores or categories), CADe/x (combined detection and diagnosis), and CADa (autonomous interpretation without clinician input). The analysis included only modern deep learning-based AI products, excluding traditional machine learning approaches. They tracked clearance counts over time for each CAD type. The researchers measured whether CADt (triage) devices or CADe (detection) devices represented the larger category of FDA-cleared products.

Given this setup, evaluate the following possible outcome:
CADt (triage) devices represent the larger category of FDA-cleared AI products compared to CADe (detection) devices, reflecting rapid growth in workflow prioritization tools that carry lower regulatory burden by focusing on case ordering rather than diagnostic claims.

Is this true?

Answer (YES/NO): YES